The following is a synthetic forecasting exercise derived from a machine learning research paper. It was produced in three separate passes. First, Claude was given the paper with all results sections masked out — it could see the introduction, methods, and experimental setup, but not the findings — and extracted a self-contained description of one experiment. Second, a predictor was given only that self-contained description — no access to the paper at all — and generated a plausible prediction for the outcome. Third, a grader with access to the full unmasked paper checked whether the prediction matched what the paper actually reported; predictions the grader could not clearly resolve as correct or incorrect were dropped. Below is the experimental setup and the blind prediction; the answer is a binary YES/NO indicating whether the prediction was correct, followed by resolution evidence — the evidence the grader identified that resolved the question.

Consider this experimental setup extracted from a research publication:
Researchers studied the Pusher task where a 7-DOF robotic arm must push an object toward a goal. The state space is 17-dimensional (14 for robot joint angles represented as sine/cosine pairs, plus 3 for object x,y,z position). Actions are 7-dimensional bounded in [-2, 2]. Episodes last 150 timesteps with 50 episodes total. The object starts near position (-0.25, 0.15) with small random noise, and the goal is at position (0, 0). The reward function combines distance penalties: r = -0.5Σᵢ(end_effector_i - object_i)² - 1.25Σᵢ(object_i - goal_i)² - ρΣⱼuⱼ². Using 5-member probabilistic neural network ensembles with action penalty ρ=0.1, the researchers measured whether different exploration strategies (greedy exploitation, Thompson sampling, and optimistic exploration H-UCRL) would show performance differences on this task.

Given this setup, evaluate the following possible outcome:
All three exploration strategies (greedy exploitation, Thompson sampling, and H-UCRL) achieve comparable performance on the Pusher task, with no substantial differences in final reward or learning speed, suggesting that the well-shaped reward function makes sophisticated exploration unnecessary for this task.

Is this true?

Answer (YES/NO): YES